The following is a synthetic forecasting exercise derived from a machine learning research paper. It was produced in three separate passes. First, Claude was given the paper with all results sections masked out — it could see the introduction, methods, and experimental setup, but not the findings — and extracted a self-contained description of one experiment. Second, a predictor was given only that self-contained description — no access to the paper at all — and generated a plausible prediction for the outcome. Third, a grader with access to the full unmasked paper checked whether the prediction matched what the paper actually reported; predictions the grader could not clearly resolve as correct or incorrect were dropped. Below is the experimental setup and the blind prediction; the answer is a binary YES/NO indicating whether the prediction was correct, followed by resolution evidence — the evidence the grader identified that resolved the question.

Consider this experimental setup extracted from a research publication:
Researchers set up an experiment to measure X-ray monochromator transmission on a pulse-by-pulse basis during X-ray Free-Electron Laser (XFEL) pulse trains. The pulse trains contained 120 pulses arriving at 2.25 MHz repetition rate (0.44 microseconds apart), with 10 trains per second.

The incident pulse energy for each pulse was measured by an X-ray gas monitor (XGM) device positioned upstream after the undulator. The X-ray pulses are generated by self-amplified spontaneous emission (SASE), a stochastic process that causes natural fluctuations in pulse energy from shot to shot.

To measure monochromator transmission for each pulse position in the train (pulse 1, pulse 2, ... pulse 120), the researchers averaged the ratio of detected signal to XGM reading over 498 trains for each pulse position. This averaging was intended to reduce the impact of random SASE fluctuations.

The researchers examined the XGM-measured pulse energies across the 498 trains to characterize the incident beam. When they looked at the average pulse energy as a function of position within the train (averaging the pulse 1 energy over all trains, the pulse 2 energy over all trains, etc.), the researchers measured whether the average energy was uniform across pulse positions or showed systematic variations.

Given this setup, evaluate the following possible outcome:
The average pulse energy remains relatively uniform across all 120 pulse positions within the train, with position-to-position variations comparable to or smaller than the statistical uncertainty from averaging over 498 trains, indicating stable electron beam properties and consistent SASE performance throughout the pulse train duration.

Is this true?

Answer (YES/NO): NO